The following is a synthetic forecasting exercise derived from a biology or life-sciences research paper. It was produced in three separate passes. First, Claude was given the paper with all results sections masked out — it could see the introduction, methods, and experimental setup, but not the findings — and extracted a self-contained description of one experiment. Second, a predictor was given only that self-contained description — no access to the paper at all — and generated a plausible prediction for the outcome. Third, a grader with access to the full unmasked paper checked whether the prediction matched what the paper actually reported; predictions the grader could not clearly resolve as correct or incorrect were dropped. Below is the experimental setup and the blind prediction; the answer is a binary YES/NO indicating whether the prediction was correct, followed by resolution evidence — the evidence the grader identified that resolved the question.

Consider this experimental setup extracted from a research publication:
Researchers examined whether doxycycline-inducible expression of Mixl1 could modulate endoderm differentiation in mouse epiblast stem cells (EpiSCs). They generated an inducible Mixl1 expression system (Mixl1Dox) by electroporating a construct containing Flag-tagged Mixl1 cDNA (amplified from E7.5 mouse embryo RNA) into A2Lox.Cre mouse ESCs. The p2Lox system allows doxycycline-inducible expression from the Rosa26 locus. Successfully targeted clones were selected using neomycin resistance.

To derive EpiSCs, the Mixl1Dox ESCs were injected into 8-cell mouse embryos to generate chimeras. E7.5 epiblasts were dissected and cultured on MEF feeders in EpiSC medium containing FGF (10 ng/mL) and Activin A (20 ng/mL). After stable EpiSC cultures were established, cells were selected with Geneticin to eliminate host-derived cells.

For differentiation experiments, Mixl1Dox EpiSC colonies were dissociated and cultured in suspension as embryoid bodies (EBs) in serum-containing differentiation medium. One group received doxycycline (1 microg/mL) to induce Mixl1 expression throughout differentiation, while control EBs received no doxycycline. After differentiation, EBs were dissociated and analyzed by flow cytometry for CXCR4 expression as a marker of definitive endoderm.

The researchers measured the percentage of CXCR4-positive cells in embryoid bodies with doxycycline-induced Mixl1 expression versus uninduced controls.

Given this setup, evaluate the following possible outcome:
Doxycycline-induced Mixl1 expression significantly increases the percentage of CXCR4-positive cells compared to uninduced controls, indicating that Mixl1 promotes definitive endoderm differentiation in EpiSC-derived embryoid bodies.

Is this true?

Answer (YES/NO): YES